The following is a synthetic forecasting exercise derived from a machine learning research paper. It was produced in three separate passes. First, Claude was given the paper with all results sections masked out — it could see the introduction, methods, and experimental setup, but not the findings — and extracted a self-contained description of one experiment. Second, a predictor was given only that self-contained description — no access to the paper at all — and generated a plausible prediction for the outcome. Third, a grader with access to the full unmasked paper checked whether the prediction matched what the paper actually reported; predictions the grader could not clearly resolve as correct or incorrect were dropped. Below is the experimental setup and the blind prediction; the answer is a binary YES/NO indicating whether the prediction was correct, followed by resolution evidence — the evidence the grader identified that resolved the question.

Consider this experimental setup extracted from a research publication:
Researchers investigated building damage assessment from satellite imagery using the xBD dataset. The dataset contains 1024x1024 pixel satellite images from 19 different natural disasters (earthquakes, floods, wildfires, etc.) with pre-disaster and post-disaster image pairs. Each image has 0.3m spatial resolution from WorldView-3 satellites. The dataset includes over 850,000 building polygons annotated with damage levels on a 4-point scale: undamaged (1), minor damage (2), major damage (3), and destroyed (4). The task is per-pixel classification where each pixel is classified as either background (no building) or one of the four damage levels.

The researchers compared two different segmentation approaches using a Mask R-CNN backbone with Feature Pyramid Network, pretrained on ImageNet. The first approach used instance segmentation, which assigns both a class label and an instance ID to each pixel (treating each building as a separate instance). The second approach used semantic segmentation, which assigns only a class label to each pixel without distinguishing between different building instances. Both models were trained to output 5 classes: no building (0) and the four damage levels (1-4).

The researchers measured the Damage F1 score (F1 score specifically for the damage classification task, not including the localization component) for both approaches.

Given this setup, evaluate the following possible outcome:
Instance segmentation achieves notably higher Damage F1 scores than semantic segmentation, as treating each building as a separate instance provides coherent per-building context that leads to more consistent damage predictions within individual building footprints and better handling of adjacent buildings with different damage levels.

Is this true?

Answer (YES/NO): NO